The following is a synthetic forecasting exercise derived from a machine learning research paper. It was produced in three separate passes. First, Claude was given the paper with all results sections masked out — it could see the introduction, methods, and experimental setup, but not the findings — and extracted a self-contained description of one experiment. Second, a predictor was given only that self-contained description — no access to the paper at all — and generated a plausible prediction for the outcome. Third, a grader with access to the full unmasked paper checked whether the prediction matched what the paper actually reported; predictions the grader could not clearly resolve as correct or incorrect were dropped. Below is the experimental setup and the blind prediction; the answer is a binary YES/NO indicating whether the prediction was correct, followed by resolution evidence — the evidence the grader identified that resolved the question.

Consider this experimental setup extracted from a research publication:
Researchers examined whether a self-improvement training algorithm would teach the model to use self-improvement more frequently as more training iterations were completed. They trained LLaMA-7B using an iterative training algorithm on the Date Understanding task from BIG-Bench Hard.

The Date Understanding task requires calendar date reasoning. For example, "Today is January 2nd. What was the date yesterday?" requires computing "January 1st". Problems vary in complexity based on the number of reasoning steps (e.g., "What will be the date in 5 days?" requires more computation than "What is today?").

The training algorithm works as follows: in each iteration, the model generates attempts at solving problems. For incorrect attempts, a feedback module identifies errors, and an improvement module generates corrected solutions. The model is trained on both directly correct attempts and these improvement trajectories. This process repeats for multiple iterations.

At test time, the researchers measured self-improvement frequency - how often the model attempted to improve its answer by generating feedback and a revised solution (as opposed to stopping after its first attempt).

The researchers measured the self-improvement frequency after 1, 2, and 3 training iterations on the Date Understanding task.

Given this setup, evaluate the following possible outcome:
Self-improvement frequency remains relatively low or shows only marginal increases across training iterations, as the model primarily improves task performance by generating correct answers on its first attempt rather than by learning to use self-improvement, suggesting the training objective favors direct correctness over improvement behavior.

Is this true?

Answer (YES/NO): NO